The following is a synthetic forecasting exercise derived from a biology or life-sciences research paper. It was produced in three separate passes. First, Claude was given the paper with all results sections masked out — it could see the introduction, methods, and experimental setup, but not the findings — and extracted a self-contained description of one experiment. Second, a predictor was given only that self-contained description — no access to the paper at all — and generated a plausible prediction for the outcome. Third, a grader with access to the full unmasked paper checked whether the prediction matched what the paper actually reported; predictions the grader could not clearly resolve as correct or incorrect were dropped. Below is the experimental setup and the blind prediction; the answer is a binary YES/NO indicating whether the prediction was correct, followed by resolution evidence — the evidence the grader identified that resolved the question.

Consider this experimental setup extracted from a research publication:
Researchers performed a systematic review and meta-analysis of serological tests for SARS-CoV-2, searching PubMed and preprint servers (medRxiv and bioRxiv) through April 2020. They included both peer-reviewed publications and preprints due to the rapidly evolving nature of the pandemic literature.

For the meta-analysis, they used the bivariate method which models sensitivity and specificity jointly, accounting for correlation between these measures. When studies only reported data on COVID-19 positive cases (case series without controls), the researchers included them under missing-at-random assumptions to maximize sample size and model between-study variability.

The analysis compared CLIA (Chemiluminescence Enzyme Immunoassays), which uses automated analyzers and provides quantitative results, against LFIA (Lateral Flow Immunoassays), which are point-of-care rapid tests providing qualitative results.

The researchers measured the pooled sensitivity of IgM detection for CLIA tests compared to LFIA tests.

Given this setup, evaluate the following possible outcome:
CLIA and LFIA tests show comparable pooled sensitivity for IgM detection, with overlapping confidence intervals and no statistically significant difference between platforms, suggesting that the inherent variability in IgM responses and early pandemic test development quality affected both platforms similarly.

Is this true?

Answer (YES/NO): NO